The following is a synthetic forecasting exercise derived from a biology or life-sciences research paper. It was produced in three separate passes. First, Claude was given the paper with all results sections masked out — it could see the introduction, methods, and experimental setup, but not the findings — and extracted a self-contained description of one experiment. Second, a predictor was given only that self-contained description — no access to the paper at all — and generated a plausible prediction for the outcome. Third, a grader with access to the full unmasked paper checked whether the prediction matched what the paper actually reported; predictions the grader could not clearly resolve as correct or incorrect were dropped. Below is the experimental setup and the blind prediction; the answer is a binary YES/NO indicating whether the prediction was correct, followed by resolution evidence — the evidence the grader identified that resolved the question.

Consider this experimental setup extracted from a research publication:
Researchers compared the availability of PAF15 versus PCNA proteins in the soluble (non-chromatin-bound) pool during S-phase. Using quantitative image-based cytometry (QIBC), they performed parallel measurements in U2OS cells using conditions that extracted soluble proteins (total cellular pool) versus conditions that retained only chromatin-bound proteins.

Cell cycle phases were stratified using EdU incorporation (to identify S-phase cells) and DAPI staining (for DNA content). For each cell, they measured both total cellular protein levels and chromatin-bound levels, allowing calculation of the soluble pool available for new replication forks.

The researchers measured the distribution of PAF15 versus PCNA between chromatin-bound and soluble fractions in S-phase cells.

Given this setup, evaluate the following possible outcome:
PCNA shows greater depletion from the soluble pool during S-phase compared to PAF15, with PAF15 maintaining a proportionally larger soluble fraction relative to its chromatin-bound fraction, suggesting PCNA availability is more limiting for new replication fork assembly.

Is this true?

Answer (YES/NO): NO